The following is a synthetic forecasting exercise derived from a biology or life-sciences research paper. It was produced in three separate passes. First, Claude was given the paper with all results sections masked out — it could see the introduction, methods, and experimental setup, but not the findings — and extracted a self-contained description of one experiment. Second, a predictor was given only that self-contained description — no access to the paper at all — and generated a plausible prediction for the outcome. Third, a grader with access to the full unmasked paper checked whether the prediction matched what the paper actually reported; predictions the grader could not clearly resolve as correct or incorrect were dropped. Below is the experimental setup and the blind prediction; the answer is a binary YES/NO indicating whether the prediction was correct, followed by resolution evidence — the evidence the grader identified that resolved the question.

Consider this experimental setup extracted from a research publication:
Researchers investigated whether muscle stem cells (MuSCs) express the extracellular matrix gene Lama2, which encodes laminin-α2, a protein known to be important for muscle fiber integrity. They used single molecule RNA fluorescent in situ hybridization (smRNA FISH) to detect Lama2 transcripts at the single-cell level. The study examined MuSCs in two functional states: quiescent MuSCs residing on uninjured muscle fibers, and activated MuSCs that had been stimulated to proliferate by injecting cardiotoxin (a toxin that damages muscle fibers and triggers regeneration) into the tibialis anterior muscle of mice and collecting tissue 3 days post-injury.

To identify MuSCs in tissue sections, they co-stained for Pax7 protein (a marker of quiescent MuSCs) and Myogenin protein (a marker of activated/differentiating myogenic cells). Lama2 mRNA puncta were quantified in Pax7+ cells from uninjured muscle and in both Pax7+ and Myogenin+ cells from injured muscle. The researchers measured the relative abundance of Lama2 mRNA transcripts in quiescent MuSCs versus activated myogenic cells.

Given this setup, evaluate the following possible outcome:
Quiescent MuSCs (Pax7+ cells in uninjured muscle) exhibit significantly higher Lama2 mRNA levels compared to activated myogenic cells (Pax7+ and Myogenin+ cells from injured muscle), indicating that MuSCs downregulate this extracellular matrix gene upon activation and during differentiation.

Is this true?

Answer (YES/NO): NO